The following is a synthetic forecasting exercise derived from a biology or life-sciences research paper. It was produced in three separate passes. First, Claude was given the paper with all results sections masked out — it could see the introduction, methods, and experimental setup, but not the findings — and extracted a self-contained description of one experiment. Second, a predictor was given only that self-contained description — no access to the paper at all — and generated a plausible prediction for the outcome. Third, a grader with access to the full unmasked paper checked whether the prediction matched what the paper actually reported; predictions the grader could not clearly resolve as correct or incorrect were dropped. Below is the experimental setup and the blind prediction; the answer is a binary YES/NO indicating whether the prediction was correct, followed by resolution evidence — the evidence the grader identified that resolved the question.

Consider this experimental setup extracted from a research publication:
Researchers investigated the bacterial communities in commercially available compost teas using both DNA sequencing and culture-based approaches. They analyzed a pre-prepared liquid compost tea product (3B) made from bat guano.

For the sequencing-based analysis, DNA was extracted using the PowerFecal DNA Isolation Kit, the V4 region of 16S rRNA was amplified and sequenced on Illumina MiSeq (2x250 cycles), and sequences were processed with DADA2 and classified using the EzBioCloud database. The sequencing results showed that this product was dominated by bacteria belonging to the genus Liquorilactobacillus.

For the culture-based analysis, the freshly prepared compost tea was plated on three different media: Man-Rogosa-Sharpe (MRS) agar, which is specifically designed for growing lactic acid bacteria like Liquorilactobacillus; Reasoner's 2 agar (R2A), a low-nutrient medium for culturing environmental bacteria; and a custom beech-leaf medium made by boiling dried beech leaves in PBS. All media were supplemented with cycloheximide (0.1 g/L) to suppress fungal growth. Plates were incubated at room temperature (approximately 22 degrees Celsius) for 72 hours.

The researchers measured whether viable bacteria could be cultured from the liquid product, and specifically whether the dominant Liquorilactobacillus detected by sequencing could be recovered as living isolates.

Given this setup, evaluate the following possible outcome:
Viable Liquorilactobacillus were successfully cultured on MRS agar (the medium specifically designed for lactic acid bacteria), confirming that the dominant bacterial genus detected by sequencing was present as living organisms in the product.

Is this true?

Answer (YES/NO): NO